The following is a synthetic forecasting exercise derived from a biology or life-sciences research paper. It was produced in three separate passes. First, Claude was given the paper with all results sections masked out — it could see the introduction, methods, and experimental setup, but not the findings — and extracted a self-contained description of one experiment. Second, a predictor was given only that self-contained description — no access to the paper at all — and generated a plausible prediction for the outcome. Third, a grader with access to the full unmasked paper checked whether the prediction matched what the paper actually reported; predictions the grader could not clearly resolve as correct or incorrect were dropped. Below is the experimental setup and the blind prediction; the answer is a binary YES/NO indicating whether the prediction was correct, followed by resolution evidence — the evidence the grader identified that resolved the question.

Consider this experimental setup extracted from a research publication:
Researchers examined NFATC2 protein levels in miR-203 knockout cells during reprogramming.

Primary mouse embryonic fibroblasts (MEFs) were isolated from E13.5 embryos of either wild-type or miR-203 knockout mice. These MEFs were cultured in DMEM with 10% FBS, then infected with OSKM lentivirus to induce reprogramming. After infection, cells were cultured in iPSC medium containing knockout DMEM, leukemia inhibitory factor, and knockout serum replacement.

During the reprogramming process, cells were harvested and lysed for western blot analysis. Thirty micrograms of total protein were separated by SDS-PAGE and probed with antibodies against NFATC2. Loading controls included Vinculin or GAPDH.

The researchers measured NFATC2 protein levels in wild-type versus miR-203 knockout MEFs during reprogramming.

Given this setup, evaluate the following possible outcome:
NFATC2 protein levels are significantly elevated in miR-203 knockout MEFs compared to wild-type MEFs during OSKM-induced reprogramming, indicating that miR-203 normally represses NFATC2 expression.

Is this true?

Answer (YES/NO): YES